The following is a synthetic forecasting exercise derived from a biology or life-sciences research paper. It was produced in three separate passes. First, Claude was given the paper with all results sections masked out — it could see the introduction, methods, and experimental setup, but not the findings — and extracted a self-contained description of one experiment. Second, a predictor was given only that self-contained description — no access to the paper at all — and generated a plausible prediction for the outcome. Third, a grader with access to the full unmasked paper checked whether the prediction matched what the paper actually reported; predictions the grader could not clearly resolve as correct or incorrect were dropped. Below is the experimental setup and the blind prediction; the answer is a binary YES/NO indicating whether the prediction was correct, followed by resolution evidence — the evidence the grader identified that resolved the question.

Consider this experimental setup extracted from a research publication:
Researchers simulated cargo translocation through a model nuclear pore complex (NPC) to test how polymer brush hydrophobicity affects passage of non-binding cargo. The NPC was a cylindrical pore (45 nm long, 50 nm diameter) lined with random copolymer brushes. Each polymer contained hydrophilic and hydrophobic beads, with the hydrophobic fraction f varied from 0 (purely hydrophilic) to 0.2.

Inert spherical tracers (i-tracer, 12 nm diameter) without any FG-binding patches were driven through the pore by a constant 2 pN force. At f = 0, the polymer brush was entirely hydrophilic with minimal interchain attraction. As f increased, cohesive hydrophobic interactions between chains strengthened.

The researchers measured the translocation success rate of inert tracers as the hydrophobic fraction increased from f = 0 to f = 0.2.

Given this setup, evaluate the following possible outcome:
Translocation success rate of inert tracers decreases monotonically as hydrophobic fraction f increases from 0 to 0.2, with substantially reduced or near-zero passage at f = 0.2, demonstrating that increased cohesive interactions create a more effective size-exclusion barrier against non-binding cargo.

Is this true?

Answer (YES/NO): NO